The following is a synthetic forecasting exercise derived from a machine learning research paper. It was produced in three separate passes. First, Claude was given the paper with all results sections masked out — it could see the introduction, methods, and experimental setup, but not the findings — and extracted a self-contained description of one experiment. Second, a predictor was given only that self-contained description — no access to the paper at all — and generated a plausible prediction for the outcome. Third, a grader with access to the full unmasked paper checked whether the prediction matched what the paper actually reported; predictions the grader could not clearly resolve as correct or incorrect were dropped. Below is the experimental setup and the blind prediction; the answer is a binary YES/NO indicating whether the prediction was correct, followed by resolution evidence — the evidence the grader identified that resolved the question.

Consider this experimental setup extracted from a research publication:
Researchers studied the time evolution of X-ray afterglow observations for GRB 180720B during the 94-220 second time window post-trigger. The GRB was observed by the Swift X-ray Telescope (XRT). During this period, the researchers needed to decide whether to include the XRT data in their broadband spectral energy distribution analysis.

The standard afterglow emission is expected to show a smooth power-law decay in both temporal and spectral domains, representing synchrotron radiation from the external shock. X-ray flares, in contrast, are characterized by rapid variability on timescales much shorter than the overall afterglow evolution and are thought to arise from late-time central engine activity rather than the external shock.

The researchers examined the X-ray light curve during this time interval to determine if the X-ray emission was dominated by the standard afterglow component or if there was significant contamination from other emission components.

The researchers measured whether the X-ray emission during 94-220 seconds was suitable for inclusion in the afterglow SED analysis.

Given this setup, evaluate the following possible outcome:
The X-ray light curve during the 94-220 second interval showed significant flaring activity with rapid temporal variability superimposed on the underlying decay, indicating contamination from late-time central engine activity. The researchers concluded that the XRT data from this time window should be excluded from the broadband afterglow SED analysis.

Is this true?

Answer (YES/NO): YES